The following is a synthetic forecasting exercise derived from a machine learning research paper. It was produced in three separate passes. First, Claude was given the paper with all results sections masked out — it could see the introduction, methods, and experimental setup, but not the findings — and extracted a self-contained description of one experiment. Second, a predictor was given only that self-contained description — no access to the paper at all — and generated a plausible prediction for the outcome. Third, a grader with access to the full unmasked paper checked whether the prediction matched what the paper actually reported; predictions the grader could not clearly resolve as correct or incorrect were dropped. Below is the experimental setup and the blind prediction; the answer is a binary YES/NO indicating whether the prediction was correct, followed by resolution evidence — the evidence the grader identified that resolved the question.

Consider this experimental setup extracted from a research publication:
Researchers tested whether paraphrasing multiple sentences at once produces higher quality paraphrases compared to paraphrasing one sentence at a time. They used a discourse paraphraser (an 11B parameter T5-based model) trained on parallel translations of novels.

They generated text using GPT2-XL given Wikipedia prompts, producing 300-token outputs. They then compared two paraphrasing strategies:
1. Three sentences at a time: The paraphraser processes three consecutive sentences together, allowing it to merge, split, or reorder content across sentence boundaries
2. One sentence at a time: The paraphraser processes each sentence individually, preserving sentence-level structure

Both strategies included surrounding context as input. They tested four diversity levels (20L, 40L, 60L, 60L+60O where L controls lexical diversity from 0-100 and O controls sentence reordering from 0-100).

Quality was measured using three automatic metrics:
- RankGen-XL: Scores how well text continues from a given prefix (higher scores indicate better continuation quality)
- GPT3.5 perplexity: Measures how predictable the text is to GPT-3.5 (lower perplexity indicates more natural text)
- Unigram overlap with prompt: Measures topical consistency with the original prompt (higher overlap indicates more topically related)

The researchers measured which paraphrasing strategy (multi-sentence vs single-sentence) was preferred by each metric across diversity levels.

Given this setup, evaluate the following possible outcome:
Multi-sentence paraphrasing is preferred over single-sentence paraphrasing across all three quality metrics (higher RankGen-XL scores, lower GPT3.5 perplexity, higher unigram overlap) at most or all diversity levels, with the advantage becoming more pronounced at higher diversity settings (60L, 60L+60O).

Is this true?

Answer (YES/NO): NO